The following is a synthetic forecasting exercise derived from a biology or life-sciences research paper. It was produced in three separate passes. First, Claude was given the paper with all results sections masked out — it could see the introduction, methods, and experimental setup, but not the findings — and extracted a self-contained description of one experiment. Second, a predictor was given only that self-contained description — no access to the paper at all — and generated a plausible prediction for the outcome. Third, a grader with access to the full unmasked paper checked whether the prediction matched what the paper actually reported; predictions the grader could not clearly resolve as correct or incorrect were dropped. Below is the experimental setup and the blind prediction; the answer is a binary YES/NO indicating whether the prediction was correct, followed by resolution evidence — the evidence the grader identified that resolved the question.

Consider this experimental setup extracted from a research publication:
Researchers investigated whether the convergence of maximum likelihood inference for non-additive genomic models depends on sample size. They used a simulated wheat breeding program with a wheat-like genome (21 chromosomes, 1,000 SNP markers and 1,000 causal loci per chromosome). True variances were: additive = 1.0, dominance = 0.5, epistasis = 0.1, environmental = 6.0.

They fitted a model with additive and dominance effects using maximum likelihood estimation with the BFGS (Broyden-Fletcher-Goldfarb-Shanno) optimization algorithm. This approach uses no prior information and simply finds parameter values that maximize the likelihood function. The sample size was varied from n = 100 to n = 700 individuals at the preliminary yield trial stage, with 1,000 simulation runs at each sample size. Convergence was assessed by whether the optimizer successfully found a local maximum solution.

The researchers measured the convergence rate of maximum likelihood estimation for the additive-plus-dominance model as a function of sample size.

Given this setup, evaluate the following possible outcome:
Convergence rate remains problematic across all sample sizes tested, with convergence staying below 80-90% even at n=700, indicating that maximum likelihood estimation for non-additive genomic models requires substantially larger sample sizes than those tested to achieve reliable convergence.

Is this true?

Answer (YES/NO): NO